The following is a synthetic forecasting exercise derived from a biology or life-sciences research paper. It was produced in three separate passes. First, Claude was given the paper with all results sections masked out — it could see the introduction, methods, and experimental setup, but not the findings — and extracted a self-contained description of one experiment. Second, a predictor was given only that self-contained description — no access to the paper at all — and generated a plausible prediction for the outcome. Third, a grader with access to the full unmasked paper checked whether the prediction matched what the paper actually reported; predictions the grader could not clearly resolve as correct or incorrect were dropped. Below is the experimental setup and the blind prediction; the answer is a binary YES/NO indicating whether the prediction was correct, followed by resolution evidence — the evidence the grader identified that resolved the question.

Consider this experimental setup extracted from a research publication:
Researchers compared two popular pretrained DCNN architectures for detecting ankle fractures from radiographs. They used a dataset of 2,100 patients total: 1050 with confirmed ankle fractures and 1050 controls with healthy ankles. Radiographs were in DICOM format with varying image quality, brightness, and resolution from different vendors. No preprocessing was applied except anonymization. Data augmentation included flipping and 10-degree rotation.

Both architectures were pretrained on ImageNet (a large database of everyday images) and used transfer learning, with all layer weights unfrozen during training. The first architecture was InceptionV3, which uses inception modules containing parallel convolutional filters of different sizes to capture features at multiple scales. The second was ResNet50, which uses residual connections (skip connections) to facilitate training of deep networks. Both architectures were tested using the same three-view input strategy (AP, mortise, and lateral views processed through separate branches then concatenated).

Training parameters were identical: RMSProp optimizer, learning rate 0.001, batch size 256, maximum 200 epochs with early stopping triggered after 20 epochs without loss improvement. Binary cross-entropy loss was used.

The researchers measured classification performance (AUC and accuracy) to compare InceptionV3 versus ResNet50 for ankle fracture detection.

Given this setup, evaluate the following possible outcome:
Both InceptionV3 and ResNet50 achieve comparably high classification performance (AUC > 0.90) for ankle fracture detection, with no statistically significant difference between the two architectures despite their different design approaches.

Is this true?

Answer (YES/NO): NO